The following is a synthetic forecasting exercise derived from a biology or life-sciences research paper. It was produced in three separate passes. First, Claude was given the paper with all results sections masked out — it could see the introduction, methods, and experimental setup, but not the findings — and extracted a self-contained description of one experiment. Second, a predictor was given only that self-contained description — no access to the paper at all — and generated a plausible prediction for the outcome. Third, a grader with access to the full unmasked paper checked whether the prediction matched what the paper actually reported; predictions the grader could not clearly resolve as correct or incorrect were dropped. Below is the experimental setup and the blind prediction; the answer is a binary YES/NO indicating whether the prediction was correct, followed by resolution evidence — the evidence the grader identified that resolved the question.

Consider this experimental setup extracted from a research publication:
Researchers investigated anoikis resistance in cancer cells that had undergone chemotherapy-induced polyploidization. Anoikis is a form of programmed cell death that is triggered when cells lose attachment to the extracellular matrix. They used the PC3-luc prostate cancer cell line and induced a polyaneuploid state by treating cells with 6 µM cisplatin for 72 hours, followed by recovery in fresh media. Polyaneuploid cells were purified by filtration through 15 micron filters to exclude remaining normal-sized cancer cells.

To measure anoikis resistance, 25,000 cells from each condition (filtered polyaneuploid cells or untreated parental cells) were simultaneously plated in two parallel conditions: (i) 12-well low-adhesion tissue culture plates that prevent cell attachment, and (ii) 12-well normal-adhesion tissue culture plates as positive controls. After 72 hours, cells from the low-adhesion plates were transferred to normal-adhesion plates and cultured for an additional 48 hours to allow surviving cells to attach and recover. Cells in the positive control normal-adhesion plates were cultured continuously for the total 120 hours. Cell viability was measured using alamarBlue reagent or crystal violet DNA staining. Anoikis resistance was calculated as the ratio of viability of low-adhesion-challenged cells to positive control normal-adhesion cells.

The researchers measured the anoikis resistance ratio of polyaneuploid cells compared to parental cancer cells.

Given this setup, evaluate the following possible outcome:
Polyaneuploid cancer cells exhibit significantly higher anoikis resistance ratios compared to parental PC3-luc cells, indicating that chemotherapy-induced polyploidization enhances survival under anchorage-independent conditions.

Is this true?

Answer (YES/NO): NO